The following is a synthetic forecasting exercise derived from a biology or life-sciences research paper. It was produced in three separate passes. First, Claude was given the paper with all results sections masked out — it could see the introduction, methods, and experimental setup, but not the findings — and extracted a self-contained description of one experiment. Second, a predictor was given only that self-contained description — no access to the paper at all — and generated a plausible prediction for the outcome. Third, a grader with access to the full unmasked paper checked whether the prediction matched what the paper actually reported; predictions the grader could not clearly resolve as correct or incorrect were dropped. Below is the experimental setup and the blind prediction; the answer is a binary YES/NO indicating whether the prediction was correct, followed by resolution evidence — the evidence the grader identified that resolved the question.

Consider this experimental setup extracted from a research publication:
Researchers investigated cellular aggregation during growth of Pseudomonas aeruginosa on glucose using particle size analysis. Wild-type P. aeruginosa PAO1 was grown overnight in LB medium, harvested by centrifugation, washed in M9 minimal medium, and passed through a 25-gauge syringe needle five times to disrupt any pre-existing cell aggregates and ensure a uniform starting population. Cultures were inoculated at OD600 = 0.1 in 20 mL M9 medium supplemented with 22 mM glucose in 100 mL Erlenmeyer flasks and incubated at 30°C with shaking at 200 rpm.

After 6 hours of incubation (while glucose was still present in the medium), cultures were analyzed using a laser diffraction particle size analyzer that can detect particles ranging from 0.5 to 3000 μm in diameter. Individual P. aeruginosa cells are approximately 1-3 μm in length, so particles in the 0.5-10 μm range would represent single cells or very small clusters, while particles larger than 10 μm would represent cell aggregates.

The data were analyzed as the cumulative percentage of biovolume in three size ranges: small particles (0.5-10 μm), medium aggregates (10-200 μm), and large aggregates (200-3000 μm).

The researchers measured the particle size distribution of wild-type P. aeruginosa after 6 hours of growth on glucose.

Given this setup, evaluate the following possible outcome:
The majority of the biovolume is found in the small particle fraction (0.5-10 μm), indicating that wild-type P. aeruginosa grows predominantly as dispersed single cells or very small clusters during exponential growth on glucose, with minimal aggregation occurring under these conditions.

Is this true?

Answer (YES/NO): NO